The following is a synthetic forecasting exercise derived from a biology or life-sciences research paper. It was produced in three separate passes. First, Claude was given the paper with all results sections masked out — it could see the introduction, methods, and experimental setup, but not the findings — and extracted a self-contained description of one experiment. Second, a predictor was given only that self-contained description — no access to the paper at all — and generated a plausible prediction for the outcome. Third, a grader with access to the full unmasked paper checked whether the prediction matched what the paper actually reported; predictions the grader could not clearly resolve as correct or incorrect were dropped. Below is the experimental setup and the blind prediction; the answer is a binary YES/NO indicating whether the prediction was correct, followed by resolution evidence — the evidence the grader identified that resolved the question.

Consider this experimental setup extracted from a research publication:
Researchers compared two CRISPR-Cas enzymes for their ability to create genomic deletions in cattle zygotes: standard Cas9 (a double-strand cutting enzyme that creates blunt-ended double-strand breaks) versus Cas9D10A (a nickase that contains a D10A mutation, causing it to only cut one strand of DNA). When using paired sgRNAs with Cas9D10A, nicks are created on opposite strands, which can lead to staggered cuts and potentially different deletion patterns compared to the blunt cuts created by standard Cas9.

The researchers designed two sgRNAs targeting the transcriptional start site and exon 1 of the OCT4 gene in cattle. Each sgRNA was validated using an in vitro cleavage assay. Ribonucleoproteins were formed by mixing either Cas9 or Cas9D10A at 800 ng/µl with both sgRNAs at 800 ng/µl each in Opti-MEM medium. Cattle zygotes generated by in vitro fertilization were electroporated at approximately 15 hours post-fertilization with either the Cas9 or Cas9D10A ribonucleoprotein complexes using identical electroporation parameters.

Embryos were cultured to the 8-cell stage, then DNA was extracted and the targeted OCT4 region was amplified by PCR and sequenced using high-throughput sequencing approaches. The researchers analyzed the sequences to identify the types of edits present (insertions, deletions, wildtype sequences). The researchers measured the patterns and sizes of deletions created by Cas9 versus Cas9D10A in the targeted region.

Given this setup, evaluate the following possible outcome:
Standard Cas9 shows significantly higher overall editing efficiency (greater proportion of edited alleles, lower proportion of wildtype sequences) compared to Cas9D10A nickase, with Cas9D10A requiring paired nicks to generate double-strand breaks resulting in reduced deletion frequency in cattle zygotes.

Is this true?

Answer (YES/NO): NO